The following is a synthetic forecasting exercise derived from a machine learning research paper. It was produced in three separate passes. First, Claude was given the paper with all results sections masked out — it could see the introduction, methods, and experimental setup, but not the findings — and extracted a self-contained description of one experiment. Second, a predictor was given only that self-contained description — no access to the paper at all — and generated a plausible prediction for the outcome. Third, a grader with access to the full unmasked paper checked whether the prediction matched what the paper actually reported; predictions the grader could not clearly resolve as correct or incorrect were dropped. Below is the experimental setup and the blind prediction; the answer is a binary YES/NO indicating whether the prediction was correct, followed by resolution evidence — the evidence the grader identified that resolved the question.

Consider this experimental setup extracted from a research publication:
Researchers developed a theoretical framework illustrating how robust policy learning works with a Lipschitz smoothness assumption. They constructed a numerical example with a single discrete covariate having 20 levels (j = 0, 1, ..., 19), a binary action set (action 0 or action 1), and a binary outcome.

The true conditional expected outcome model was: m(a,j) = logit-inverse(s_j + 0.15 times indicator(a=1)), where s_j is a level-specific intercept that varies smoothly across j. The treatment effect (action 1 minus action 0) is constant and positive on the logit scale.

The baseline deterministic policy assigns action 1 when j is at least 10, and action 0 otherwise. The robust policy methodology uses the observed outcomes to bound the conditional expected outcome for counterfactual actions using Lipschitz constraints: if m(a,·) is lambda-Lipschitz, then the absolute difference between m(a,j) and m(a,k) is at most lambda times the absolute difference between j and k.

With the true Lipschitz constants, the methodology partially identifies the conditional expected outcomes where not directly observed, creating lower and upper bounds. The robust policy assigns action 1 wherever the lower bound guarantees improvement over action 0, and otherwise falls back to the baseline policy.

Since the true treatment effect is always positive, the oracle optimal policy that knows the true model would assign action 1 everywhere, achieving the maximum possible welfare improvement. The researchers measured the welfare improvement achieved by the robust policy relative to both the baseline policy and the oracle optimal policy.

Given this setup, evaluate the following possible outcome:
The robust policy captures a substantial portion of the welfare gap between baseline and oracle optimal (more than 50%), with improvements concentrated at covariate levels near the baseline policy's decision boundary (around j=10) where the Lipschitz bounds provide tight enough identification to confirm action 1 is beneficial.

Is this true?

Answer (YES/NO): NO